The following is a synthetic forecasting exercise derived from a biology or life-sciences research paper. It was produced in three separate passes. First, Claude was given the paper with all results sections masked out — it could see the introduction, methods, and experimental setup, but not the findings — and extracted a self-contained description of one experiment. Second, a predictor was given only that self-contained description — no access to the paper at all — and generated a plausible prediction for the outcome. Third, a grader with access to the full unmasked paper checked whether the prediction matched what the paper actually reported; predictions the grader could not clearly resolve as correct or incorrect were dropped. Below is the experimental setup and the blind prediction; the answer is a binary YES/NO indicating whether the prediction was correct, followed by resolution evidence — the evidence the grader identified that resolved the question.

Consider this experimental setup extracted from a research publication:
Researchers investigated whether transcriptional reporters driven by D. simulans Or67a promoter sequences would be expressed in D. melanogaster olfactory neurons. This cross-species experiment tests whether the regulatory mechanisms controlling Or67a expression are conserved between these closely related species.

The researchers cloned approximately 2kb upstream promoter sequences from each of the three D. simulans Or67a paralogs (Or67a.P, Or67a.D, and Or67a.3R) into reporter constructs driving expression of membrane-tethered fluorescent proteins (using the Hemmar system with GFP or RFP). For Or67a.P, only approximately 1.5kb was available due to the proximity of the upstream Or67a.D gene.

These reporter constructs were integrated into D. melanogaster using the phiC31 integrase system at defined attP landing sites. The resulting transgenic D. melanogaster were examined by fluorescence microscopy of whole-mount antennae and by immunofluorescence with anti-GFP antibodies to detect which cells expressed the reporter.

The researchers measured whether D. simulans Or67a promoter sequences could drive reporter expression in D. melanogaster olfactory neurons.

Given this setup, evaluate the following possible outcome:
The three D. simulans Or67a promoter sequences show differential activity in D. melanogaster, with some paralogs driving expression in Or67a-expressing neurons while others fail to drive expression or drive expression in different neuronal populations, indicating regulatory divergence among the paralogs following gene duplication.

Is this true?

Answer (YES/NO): NO